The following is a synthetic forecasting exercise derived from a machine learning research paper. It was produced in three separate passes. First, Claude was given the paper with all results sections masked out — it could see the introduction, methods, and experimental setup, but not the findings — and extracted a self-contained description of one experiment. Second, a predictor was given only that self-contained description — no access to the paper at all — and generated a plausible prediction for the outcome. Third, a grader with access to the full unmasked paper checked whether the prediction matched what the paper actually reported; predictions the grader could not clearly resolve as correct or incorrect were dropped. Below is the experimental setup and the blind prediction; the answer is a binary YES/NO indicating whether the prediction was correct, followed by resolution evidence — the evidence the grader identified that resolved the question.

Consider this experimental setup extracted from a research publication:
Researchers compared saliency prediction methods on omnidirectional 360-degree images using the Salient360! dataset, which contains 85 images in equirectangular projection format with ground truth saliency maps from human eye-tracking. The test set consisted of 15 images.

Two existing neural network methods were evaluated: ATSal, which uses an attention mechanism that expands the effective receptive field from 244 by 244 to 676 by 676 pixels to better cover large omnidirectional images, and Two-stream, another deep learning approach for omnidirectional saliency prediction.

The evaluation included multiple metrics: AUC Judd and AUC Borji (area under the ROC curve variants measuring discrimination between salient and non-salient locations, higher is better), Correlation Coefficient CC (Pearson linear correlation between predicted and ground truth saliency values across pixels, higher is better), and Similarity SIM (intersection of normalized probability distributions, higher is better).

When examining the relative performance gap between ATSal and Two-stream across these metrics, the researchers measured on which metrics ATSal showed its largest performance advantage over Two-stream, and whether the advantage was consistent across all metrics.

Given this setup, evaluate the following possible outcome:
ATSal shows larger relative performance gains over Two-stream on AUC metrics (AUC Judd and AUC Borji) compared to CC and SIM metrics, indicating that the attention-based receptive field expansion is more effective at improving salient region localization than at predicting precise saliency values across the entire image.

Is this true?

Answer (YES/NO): NO